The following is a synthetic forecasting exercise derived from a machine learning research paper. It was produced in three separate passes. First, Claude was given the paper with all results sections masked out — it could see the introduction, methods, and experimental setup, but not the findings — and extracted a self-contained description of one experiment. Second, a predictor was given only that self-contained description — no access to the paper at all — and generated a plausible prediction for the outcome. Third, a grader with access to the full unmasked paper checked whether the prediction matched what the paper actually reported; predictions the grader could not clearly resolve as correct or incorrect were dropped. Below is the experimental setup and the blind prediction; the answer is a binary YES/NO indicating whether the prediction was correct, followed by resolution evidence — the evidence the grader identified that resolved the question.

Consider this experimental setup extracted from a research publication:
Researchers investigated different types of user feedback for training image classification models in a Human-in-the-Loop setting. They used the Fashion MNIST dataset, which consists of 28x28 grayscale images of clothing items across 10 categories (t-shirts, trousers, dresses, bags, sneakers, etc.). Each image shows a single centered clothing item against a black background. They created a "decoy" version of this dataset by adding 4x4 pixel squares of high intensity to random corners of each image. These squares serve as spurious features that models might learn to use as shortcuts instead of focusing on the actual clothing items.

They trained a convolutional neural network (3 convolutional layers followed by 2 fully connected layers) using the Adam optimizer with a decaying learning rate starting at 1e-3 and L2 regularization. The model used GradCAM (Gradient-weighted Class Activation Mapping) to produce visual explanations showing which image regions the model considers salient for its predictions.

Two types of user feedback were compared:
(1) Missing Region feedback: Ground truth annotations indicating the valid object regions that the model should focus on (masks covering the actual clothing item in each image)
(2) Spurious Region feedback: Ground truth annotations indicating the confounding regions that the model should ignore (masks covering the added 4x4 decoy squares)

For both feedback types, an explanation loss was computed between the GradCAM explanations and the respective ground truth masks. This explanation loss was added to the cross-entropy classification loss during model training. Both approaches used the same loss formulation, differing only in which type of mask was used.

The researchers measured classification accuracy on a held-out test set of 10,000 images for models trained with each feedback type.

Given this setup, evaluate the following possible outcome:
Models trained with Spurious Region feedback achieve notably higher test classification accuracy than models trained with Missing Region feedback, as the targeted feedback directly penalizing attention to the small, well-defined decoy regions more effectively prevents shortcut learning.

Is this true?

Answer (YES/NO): NO